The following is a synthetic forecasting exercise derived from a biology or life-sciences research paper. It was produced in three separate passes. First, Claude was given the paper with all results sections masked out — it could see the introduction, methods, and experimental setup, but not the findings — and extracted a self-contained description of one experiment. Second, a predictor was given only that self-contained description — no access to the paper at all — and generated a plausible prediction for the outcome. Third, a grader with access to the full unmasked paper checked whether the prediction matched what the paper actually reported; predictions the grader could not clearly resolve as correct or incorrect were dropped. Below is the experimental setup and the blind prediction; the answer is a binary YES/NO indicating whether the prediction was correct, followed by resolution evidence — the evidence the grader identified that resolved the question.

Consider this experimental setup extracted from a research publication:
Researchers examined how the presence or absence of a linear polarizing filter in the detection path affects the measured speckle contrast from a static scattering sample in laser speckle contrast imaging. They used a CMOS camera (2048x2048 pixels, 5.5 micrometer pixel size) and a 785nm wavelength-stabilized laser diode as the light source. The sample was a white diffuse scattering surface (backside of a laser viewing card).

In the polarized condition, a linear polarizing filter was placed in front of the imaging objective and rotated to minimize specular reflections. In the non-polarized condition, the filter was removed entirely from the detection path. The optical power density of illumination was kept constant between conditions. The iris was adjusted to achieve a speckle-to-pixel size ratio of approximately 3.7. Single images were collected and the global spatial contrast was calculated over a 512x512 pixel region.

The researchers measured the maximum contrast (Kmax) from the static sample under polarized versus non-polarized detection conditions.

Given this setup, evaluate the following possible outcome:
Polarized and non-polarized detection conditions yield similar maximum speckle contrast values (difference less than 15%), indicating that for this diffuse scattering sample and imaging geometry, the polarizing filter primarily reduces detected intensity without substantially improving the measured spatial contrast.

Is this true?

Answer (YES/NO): NO